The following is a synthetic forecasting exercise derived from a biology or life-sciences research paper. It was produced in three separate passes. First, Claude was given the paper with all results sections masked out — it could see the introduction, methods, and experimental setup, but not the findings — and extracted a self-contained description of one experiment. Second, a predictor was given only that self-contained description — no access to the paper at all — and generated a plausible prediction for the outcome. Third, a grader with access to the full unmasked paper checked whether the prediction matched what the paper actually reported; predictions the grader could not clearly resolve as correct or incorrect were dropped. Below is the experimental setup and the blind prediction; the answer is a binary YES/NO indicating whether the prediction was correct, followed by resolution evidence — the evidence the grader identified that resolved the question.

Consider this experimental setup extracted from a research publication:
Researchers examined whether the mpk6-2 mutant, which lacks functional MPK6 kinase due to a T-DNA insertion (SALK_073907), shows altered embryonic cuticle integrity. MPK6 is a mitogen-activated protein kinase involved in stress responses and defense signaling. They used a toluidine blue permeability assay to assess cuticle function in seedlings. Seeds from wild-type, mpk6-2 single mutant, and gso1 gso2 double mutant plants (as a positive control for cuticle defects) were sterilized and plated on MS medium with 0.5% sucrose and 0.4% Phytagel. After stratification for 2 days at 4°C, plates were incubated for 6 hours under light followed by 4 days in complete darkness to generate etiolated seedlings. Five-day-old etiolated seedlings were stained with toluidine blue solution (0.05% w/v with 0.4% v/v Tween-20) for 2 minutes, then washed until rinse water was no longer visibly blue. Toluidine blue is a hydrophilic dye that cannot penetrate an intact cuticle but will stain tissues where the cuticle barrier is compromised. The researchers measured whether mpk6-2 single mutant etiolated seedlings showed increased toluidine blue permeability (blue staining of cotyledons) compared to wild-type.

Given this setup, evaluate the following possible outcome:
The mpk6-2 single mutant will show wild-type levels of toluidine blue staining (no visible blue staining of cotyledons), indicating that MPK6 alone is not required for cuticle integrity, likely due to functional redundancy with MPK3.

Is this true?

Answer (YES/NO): NO